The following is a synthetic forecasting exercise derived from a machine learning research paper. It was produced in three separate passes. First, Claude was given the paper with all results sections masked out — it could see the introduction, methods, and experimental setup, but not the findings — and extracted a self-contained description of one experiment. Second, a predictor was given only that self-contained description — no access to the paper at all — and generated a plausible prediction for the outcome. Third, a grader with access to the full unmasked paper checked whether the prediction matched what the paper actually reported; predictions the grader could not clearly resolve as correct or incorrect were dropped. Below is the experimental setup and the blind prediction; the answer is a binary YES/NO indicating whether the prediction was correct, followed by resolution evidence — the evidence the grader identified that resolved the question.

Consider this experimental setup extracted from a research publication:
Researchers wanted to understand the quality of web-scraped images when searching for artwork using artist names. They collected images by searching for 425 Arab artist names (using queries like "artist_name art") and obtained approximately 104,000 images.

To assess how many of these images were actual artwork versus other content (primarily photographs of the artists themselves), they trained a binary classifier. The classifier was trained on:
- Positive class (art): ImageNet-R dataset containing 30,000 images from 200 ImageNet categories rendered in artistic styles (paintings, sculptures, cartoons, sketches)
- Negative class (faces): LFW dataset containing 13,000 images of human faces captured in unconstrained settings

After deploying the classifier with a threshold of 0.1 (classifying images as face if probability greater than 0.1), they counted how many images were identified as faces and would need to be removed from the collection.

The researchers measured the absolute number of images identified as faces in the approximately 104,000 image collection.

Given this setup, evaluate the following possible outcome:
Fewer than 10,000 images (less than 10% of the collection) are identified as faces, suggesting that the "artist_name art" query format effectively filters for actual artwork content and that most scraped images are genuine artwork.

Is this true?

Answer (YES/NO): NO